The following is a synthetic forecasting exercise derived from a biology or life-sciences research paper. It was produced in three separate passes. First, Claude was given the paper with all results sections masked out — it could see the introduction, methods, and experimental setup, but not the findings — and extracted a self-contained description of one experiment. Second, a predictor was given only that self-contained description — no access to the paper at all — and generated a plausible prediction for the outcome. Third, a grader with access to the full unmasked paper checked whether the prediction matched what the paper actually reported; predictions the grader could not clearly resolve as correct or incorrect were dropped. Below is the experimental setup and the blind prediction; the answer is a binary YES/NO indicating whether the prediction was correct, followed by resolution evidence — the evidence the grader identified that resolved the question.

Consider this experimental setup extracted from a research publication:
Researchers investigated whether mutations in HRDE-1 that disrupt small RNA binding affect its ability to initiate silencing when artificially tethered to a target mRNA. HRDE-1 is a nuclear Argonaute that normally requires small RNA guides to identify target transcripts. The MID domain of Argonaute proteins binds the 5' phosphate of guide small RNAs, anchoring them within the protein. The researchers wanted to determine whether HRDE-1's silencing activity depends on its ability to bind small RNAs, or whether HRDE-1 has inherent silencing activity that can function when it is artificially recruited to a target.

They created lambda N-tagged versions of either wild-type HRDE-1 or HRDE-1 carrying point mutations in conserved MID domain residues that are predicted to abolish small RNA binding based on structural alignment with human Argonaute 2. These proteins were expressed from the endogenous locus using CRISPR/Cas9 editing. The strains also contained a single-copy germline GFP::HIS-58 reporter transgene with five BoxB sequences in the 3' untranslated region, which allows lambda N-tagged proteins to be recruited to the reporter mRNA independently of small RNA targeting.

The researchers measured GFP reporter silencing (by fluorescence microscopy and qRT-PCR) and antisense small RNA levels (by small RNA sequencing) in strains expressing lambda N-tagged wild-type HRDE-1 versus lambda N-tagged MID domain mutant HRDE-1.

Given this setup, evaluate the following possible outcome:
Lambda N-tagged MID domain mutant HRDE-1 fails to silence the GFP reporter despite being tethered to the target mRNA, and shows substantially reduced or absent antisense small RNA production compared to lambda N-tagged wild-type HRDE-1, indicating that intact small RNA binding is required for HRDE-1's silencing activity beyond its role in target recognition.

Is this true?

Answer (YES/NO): NO